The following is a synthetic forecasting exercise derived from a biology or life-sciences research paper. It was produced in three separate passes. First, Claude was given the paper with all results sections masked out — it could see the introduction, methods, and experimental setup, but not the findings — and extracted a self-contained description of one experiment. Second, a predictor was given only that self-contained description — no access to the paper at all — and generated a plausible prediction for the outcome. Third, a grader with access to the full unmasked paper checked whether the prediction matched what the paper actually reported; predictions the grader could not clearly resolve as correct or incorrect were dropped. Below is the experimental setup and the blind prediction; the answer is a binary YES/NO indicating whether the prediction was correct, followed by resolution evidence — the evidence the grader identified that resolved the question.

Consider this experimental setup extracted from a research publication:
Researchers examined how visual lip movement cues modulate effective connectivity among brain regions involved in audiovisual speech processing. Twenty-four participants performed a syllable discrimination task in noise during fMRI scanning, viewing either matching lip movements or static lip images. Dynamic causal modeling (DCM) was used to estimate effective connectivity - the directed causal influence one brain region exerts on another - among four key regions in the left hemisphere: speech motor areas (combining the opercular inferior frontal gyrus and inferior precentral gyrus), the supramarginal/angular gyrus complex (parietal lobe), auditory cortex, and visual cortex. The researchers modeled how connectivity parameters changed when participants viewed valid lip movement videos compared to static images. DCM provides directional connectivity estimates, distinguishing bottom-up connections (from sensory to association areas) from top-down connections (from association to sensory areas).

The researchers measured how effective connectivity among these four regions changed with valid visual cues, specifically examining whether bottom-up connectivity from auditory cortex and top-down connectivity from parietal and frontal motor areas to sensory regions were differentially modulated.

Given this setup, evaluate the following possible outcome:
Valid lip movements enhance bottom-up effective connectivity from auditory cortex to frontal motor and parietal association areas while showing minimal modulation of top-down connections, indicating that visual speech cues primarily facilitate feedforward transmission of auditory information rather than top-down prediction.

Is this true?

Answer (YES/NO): NO